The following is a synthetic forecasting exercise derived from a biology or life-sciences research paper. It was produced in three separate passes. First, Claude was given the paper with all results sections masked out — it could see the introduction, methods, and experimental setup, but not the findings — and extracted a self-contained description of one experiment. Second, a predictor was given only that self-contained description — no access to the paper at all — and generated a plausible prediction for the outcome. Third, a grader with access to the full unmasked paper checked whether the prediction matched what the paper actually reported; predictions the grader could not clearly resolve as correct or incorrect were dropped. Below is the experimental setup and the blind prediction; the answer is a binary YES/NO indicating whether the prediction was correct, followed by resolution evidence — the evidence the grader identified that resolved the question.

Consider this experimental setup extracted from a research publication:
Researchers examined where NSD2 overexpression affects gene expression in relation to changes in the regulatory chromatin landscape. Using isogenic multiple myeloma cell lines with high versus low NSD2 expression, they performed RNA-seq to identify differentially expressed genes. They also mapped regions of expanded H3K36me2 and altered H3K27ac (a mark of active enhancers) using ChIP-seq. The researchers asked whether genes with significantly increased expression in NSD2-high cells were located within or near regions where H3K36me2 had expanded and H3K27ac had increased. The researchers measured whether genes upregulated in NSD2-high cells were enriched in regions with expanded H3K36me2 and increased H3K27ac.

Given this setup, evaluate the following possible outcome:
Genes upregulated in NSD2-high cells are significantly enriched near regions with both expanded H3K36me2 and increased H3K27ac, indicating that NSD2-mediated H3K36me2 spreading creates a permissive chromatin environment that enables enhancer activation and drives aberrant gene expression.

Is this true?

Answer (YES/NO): YES